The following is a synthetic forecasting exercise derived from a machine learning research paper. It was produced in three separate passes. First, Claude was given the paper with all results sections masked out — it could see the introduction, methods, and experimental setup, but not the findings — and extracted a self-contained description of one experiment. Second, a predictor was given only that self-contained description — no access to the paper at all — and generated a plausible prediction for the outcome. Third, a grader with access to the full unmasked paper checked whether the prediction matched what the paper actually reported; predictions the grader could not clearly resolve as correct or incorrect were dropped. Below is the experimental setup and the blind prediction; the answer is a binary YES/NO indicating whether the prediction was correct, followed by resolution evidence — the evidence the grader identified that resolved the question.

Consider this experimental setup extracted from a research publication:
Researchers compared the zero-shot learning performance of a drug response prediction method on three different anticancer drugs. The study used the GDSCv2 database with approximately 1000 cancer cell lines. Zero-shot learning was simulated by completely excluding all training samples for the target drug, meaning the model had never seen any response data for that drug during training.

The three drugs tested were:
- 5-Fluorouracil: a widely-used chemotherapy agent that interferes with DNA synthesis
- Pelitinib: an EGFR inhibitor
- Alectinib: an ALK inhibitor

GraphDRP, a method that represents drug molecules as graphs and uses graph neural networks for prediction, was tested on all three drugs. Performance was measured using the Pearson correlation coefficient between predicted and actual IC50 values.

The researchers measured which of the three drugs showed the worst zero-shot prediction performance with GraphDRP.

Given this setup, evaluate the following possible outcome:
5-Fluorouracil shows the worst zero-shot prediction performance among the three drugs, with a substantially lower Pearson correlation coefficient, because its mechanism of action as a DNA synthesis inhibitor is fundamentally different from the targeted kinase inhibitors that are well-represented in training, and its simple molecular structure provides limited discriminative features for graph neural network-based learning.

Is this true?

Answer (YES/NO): NO